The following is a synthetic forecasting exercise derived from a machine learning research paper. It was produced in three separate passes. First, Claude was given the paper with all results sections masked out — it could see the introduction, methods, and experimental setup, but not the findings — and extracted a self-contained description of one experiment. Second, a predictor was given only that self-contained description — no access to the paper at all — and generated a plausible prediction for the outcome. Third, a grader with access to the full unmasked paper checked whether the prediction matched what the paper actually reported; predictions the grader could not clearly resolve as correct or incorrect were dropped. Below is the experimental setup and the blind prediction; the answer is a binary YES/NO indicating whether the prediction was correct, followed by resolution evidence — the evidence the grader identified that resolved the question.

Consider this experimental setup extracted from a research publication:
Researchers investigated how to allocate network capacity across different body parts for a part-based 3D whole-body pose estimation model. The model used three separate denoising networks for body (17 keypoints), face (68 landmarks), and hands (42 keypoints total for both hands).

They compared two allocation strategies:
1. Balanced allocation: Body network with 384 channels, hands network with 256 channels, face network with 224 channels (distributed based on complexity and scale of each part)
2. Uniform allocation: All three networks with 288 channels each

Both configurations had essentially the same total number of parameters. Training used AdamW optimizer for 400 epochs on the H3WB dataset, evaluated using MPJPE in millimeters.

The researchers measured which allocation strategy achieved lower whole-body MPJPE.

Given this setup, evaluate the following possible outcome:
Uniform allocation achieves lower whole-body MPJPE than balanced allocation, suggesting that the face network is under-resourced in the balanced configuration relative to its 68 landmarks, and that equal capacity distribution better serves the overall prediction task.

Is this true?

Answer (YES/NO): NO